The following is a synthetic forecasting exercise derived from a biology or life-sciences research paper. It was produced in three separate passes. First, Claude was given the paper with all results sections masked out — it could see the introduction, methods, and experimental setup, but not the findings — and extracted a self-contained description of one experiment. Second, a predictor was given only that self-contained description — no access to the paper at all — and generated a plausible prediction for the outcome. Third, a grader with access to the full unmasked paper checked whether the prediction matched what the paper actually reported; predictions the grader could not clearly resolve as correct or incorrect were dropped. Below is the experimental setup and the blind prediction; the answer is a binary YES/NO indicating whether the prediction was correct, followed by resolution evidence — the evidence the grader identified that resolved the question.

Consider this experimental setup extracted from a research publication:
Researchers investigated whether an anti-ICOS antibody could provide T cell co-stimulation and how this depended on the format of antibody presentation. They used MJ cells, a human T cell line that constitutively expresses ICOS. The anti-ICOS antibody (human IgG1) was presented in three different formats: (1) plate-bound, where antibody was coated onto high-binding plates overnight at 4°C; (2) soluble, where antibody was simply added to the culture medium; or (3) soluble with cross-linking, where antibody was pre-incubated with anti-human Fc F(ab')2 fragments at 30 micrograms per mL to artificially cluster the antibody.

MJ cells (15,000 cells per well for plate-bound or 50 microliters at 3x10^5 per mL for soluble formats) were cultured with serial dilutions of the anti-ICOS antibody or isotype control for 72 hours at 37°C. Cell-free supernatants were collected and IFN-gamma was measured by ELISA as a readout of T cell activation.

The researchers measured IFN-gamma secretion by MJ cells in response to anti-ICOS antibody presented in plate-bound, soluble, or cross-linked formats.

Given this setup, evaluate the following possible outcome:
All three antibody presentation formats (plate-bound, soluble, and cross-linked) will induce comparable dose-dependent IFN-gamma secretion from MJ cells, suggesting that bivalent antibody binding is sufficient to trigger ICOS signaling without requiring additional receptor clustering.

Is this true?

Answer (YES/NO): NO